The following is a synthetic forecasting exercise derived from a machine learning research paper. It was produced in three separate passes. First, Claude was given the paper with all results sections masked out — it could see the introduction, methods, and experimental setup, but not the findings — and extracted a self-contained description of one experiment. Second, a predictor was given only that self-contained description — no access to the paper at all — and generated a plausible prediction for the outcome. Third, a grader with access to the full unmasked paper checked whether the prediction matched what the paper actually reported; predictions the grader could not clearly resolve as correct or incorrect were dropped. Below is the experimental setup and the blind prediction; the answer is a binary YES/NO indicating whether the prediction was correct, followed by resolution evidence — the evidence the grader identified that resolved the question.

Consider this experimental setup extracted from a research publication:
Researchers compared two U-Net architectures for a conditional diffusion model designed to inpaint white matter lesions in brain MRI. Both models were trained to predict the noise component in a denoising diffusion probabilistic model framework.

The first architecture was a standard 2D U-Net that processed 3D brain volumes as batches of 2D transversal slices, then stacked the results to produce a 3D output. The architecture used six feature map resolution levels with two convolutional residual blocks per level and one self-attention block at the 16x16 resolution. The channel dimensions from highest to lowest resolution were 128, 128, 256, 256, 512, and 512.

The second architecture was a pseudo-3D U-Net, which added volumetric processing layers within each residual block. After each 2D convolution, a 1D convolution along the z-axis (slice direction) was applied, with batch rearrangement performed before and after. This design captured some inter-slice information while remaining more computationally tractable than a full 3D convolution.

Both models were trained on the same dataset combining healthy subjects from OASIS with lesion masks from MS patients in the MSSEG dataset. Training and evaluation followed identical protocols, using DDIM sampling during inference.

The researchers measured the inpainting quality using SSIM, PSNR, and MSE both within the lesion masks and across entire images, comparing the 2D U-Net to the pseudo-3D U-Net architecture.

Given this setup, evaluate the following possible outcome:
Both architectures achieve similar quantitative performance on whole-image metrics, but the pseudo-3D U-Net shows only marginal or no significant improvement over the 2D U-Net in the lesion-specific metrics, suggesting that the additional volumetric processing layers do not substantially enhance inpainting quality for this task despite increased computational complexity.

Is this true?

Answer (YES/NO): NO